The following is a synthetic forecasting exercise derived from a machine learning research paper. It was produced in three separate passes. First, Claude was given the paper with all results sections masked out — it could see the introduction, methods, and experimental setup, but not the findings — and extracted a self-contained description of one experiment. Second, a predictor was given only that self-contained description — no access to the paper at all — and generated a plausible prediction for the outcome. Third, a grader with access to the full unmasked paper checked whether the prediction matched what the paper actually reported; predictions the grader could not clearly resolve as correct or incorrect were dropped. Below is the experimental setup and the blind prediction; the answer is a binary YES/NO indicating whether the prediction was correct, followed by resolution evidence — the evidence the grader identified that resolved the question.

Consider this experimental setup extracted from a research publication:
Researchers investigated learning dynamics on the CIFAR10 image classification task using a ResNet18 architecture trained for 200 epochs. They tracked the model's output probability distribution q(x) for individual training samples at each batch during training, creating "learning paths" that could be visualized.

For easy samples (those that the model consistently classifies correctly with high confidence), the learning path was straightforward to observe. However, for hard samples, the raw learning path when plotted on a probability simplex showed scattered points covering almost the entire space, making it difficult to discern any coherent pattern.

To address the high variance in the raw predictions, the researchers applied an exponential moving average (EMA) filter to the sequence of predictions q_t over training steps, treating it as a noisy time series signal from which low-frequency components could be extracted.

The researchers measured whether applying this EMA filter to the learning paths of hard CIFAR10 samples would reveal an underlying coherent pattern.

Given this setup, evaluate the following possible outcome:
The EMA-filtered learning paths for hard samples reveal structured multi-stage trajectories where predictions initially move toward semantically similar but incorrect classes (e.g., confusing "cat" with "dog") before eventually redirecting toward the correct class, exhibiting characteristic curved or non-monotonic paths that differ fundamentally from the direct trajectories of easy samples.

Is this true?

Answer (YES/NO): NO